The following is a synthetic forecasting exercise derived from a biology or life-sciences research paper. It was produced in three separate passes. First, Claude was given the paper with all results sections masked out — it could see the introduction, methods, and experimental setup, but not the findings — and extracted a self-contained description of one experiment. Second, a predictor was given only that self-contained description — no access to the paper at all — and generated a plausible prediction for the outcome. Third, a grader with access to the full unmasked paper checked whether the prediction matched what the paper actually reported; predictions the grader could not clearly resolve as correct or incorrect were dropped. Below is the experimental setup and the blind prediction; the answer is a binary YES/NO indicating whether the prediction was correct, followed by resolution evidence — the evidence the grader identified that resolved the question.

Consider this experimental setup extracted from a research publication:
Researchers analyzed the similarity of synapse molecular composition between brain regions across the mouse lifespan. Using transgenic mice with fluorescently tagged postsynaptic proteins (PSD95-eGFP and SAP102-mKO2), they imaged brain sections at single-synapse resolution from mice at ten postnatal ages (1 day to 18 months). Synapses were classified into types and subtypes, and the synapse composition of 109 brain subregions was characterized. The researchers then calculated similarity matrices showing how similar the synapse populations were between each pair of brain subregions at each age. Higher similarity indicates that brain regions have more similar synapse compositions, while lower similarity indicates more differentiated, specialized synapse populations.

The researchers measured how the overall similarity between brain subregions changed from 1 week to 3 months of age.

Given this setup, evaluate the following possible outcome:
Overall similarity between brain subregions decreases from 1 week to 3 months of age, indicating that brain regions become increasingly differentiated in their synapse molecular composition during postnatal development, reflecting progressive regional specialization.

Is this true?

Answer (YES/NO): YES